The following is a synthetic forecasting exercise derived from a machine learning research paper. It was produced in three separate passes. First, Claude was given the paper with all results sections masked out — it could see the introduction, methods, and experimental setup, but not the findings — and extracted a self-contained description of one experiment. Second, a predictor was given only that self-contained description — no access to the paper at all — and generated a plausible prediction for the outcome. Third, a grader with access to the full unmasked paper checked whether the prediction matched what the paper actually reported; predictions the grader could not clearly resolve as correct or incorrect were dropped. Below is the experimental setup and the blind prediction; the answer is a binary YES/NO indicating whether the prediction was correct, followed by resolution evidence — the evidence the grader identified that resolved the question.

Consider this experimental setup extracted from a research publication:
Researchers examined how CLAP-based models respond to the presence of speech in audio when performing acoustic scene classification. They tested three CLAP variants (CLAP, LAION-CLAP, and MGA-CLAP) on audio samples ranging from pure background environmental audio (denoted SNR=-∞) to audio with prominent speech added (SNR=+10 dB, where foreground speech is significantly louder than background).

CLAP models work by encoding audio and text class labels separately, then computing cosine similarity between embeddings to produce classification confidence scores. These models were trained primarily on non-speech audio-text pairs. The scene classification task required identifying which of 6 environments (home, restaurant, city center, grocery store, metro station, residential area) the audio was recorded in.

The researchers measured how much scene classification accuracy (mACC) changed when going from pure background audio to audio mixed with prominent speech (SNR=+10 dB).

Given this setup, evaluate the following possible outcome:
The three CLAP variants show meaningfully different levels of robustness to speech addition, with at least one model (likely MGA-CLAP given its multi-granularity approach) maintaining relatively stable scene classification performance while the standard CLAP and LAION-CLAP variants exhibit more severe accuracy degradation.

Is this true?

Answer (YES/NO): NO